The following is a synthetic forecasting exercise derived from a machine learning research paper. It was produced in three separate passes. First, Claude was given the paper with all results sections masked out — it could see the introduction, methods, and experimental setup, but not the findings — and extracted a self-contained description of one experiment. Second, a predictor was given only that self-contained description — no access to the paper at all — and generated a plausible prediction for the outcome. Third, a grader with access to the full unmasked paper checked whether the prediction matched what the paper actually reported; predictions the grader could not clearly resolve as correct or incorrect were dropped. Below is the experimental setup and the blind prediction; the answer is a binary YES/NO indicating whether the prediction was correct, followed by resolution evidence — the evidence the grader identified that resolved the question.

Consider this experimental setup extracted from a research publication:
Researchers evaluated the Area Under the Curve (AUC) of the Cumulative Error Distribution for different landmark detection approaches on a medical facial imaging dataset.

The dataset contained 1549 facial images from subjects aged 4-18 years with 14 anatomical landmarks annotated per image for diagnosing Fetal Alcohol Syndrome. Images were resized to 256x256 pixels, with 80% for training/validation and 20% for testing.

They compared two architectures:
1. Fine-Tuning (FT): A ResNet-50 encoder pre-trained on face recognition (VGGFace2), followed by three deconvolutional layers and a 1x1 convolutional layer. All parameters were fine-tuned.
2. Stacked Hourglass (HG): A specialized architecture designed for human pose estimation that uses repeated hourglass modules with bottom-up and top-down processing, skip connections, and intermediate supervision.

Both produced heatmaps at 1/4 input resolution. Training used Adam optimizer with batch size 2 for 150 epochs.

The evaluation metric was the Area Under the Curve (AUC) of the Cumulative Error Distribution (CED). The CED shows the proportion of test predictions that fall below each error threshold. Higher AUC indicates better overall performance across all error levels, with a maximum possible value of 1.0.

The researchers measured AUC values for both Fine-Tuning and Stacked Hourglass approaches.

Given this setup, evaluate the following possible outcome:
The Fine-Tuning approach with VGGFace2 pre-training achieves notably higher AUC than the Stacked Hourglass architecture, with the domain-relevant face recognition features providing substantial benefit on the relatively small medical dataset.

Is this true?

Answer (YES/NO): NO